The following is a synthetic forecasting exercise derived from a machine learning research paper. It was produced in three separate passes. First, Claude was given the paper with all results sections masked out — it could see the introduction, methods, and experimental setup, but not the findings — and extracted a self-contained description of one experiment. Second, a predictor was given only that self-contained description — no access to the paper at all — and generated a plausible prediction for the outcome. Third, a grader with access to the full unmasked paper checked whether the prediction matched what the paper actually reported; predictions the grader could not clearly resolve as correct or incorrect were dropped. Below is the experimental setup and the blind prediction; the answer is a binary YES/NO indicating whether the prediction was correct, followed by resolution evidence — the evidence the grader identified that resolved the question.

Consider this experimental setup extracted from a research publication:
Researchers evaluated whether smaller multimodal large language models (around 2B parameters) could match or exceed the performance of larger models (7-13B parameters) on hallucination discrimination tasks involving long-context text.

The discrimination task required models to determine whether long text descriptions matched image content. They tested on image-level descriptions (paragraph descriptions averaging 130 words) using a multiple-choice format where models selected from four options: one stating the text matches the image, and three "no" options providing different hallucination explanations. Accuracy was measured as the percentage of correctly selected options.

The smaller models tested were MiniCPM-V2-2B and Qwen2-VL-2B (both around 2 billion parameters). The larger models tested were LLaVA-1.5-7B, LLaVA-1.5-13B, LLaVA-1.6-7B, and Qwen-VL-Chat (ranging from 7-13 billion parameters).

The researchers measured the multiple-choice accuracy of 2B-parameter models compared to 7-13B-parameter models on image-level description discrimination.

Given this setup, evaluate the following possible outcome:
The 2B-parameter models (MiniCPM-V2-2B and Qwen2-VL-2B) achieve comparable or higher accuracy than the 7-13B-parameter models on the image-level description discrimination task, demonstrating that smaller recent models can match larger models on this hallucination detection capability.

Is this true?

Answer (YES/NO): NO